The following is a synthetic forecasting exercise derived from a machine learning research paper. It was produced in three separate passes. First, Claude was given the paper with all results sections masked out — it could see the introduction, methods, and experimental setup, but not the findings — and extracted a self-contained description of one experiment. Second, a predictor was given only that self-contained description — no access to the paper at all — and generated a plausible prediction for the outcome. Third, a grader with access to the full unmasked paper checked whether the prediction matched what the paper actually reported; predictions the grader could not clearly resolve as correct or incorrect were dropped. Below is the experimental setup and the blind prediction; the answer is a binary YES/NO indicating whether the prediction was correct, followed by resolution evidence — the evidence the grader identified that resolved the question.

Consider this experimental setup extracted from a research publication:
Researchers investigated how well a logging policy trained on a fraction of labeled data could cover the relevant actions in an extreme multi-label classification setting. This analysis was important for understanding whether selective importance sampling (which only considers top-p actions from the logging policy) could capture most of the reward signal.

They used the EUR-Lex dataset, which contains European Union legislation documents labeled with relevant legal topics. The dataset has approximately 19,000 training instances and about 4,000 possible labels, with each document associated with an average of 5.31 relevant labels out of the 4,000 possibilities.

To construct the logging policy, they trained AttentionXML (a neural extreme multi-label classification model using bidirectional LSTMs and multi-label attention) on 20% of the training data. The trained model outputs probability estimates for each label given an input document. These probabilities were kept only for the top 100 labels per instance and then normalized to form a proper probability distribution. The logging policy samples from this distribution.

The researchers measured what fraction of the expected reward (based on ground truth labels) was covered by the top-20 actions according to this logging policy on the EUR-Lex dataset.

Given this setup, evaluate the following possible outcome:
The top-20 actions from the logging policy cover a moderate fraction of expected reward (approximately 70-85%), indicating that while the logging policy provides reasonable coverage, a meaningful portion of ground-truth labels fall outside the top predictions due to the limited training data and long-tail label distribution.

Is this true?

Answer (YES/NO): YES